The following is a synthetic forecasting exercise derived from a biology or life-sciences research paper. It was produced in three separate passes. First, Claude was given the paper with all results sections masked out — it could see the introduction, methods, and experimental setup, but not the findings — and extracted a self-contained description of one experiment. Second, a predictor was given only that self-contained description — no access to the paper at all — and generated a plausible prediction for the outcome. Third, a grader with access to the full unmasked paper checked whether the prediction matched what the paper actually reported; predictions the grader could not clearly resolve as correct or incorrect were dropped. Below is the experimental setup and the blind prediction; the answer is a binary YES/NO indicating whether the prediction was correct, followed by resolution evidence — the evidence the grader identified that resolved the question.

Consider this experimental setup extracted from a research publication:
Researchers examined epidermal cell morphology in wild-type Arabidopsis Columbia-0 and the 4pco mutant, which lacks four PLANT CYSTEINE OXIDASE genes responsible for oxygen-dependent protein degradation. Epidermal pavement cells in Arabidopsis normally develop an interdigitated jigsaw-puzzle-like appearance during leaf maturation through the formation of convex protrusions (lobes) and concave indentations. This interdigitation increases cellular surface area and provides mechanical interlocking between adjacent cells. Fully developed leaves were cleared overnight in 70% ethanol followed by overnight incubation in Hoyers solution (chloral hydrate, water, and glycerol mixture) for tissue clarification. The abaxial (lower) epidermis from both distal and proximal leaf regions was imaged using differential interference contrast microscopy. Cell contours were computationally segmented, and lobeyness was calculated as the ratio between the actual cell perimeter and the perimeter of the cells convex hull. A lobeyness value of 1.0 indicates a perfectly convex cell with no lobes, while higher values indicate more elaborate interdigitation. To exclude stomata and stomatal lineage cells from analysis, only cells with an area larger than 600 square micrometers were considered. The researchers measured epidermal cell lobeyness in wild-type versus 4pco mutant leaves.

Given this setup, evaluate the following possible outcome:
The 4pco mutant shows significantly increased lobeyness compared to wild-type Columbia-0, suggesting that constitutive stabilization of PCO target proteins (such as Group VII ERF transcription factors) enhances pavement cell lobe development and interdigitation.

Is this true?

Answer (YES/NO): NO